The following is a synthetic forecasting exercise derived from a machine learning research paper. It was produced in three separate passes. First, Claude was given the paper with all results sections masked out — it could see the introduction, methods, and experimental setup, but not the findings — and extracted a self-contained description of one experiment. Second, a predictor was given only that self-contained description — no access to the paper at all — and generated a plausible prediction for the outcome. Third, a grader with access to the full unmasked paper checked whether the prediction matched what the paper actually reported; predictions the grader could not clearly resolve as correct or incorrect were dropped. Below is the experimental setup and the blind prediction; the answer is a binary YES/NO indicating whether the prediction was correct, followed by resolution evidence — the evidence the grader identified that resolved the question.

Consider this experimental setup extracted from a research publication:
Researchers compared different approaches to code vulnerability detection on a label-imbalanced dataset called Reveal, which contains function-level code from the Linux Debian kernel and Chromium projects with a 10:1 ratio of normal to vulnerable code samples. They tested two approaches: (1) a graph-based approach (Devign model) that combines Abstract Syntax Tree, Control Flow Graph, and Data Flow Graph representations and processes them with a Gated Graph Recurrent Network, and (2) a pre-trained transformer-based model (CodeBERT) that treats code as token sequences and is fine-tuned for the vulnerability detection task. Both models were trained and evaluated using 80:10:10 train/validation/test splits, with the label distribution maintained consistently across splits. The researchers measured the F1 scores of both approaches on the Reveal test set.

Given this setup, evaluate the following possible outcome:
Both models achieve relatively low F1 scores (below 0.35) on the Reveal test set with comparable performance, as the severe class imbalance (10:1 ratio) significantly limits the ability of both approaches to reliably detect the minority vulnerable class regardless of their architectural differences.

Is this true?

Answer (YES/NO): NO